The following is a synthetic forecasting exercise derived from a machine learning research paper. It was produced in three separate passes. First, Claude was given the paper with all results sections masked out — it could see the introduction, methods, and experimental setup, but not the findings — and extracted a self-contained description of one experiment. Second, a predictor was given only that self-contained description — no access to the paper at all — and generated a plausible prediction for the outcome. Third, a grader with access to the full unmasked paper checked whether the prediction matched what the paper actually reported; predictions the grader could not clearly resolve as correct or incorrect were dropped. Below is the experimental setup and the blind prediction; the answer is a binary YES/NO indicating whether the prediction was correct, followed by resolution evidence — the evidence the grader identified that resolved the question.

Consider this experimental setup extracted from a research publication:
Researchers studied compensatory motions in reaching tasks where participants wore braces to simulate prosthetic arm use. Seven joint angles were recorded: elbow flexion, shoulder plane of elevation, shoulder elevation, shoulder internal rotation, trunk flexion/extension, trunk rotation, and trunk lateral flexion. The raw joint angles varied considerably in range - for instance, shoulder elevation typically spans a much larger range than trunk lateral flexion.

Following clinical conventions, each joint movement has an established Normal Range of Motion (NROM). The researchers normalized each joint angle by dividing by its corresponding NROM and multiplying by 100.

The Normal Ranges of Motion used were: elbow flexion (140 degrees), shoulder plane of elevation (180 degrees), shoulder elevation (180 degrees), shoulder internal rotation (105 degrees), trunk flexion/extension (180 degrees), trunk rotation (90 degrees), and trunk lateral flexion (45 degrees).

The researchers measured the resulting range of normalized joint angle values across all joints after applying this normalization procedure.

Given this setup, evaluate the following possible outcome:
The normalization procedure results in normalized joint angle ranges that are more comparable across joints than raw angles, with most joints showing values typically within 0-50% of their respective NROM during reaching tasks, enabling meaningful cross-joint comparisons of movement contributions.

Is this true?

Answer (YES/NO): NO